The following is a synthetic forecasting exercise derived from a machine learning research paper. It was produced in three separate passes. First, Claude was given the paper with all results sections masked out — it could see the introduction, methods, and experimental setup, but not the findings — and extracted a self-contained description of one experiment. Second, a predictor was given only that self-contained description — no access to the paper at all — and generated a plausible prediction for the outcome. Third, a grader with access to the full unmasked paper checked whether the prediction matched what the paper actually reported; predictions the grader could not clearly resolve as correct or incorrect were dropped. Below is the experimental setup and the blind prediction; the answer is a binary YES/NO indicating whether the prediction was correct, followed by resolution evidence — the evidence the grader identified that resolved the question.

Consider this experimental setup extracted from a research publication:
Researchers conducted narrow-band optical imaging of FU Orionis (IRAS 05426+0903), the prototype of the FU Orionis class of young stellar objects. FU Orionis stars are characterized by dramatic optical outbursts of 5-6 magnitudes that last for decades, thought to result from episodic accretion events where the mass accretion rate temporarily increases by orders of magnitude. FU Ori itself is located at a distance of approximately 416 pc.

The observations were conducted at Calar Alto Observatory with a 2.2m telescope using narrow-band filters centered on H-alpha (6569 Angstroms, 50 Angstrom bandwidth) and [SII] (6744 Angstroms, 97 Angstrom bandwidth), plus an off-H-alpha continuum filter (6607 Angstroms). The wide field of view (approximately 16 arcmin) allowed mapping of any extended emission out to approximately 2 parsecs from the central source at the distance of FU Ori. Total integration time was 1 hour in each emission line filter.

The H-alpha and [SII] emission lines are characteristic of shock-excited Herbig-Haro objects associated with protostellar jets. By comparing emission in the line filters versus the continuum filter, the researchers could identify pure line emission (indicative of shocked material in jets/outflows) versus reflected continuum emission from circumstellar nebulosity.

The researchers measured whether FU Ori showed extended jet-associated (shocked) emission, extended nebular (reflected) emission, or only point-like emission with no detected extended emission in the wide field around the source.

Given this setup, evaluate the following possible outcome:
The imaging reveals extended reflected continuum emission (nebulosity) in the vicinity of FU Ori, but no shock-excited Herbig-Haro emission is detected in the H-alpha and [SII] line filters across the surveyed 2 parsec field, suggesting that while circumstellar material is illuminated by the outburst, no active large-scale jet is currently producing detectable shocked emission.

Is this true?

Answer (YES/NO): NO